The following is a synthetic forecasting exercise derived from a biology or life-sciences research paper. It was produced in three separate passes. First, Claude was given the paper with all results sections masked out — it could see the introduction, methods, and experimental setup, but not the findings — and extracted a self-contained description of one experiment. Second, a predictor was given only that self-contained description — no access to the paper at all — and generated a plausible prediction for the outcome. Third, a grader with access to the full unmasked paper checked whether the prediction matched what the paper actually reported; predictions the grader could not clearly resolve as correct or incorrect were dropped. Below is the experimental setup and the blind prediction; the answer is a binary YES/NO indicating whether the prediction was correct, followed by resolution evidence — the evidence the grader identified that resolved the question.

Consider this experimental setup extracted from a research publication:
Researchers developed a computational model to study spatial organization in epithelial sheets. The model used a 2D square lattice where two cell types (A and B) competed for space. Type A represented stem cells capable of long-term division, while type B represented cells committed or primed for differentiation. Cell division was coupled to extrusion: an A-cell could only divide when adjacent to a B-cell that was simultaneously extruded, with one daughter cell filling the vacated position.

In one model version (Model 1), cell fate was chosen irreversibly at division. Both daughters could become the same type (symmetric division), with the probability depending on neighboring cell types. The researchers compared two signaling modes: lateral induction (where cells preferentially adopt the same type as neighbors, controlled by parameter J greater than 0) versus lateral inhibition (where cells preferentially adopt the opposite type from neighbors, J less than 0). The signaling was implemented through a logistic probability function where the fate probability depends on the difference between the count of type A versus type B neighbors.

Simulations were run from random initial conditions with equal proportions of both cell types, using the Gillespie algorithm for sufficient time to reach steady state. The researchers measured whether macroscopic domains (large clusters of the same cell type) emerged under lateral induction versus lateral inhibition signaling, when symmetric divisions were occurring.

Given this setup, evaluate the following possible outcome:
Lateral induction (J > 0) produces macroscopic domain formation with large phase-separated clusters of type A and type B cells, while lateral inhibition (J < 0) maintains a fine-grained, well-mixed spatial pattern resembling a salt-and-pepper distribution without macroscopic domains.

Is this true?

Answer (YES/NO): YES